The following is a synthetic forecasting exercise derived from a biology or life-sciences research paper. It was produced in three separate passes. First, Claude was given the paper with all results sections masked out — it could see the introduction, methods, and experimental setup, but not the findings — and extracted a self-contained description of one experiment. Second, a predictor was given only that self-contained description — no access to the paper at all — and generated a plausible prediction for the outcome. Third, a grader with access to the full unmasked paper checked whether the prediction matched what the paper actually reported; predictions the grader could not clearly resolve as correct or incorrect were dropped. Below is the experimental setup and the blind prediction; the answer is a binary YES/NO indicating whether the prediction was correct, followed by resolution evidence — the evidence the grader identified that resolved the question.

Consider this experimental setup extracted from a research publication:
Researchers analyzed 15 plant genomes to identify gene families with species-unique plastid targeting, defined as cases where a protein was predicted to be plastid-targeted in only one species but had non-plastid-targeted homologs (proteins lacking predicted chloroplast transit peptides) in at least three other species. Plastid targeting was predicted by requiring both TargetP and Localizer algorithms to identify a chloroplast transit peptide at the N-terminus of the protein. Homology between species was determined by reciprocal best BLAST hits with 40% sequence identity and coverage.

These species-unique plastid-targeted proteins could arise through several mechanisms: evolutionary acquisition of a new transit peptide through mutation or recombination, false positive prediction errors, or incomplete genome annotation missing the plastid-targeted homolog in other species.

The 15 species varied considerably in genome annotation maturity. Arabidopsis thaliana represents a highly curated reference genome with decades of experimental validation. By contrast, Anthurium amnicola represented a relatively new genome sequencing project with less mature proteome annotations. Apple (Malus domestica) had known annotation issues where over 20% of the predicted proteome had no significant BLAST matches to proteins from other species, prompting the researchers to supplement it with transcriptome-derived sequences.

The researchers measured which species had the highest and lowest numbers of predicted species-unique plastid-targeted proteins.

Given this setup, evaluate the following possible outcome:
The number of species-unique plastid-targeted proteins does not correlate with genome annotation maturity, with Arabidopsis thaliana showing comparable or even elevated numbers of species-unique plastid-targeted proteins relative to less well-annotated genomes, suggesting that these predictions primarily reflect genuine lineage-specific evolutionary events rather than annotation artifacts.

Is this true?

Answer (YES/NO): NO